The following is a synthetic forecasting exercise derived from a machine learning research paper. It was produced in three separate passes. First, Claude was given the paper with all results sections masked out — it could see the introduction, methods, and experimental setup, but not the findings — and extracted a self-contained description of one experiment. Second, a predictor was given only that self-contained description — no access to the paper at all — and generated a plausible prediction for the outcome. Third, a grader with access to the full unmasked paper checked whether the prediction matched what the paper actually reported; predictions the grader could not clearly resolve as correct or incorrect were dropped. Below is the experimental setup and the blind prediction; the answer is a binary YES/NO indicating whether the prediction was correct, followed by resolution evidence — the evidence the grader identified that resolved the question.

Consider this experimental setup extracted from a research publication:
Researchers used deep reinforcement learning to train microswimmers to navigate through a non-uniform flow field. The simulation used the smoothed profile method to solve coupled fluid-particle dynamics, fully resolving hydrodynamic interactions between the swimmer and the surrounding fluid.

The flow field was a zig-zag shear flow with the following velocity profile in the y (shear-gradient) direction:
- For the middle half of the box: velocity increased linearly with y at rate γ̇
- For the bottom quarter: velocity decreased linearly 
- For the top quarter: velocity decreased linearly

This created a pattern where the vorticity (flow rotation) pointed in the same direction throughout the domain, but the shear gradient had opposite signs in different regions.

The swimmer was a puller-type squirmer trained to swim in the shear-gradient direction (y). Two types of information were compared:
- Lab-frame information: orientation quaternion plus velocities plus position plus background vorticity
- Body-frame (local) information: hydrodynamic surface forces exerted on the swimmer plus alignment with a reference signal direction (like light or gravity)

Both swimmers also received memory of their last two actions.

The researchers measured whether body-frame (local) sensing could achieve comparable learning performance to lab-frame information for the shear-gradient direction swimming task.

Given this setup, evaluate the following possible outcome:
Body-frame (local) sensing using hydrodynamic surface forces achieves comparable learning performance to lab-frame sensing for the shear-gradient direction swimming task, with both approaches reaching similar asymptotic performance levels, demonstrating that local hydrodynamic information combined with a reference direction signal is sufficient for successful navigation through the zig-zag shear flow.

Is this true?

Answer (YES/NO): YES